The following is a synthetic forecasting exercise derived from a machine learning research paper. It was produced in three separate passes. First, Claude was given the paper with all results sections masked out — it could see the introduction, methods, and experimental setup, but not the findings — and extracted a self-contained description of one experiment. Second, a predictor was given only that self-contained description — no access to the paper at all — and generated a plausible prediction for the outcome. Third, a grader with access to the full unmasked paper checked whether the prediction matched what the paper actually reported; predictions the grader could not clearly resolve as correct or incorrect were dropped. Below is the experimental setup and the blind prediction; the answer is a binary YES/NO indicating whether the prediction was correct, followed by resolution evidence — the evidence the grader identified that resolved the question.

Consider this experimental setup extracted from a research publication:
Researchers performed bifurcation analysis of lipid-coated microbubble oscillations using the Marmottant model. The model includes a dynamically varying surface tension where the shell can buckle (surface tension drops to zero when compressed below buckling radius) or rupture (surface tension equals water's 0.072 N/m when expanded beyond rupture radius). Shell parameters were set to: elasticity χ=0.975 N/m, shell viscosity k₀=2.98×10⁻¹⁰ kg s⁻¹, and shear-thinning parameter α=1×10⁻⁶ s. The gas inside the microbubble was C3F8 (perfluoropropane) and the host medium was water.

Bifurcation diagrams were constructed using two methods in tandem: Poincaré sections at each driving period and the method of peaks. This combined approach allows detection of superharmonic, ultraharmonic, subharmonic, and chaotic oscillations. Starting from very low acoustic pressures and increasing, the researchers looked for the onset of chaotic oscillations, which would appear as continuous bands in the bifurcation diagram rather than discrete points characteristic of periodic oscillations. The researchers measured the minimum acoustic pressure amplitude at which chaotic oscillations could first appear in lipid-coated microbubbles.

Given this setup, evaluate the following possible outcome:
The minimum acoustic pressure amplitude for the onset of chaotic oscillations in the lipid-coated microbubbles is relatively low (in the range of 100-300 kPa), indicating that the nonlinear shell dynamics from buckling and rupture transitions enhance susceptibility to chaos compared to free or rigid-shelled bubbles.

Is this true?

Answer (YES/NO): NO